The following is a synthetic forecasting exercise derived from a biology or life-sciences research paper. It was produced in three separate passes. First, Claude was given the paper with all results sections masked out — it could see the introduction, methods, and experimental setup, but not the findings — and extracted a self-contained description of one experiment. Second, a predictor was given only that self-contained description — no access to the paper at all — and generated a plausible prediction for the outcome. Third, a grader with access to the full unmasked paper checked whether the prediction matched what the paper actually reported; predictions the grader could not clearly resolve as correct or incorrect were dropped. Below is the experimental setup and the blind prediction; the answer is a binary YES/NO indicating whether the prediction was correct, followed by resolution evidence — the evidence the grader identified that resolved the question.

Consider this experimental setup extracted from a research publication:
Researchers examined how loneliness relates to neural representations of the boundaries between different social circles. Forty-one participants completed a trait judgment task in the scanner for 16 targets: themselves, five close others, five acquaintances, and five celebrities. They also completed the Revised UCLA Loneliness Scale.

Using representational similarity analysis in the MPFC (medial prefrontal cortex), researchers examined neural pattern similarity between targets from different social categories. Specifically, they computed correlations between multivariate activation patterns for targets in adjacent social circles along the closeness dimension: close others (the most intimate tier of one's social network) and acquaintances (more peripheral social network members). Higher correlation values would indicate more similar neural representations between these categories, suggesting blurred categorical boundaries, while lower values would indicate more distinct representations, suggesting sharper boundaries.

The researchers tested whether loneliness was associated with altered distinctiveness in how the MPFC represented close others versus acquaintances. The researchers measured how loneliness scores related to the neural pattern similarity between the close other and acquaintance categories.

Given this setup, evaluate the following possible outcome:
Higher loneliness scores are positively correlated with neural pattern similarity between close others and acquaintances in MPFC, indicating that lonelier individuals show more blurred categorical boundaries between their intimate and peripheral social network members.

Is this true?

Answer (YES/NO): YES